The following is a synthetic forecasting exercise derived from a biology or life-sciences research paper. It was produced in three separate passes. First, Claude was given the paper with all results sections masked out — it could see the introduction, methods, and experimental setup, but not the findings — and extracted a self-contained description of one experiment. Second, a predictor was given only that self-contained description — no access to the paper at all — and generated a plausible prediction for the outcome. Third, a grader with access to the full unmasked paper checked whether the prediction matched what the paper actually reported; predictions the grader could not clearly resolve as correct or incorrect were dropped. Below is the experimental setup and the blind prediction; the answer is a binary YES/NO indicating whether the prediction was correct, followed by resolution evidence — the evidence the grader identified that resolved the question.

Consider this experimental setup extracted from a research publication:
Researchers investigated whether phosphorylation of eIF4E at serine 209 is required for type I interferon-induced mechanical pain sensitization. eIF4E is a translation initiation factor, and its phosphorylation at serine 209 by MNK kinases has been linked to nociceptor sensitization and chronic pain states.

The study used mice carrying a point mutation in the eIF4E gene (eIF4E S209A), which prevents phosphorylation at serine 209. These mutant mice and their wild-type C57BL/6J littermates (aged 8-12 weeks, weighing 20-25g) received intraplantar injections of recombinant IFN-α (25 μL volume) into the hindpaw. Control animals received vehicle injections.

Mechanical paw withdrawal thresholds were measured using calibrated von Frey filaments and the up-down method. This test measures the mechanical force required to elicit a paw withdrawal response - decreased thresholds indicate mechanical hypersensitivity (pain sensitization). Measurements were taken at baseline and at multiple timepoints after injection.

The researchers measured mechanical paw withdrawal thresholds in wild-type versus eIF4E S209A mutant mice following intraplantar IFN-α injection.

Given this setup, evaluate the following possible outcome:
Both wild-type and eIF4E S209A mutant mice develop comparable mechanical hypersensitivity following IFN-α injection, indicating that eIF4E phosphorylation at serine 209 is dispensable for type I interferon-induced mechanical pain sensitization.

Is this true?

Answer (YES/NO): NO